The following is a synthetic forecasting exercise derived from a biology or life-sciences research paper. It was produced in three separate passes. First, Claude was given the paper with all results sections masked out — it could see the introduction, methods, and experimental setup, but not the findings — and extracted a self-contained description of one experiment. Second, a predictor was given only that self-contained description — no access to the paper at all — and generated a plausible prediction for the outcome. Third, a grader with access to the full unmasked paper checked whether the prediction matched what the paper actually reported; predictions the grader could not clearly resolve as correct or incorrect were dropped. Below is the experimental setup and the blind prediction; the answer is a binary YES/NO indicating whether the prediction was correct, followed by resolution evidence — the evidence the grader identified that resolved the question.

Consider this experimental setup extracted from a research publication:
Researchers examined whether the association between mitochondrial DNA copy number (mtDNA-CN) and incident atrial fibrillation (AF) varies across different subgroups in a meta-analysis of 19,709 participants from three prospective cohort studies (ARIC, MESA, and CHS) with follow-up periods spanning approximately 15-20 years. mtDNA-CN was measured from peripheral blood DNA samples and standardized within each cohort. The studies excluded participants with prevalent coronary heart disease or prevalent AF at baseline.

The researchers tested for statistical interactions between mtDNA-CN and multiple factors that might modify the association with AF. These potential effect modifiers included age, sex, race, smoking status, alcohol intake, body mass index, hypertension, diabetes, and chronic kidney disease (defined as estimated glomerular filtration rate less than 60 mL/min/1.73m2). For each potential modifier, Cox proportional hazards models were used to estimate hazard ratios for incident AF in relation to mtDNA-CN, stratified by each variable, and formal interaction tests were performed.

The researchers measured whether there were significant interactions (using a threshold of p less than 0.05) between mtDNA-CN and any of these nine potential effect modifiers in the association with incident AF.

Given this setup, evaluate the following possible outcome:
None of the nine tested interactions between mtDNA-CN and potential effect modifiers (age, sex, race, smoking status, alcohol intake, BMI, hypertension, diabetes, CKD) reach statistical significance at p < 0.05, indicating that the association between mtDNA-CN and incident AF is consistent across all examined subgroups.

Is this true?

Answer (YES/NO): NO